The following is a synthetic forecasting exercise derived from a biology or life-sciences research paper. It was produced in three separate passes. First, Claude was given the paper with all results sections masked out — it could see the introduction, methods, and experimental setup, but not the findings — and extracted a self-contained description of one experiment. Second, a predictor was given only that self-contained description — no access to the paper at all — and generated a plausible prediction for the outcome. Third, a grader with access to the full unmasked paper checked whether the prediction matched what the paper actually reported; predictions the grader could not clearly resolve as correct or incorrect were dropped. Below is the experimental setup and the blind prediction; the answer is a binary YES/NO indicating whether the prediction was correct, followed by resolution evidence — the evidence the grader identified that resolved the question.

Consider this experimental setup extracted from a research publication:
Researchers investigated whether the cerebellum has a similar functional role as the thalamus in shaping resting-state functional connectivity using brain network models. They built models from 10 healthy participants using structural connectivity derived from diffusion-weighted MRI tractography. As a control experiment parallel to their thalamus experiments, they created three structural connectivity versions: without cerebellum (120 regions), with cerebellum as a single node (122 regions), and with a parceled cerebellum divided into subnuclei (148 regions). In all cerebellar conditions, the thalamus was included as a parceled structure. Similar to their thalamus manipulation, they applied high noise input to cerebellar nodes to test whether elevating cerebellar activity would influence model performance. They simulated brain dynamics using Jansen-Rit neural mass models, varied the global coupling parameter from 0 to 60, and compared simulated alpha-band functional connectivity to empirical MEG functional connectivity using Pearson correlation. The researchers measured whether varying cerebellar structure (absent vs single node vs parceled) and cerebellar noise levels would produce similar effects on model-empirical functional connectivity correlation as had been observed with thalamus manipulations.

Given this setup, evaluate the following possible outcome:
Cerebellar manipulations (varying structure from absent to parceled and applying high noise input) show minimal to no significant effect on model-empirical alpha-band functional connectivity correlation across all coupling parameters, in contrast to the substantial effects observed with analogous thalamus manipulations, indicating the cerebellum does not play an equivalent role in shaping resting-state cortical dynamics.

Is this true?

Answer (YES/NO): NO